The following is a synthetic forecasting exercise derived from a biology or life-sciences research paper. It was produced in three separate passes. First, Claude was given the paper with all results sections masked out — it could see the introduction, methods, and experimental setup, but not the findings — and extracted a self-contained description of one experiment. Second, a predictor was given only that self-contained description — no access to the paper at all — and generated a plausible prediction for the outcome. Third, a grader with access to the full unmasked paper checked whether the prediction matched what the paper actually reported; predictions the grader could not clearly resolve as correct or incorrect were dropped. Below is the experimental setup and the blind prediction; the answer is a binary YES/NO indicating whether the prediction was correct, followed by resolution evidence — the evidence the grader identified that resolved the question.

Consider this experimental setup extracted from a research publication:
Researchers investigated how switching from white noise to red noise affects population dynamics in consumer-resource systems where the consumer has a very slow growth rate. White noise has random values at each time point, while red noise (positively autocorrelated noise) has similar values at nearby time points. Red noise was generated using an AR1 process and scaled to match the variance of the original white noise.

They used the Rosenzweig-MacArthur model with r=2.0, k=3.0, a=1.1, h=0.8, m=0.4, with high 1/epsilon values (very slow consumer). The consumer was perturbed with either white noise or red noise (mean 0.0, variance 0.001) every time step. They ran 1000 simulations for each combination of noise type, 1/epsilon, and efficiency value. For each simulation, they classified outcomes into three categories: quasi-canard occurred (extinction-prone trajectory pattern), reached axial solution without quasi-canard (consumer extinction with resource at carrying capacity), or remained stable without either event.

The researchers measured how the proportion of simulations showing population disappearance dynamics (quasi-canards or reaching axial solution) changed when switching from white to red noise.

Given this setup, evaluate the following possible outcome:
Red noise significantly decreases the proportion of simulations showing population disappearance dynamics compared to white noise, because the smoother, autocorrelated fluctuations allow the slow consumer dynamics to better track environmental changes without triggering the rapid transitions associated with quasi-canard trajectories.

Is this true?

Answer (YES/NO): NO